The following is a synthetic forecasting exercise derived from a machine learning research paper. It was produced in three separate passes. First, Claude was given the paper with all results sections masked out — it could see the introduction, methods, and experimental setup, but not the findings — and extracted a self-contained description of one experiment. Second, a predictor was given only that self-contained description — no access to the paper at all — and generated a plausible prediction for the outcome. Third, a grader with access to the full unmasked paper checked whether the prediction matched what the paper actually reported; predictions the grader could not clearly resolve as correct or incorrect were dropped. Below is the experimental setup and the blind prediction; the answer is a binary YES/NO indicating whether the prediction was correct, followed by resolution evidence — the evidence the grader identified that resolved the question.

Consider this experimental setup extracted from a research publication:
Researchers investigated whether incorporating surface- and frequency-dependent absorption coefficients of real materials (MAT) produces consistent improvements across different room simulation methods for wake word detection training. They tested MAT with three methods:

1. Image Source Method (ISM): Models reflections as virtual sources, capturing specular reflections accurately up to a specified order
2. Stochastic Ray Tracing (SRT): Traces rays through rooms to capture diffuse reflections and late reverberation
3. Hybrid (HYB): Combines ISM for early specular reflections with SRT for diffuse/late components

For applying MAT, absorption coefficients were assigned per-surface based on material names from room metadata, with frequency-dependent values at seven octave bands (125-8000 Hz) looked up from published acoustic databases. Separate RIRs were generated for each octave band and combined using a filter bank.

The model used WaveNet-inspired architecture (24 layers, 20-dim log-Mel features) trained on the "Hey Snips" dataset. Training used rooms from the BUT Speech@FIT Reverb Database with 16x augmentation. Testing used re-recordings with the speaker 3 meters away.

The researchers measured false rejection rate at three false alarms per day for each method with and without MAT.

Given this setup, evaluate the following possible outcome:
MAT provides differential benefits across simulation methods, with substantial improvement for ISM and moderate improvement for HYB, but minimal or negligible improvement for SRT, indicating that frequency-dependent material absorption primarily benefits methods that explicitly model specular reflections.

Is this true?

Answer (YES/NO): NO